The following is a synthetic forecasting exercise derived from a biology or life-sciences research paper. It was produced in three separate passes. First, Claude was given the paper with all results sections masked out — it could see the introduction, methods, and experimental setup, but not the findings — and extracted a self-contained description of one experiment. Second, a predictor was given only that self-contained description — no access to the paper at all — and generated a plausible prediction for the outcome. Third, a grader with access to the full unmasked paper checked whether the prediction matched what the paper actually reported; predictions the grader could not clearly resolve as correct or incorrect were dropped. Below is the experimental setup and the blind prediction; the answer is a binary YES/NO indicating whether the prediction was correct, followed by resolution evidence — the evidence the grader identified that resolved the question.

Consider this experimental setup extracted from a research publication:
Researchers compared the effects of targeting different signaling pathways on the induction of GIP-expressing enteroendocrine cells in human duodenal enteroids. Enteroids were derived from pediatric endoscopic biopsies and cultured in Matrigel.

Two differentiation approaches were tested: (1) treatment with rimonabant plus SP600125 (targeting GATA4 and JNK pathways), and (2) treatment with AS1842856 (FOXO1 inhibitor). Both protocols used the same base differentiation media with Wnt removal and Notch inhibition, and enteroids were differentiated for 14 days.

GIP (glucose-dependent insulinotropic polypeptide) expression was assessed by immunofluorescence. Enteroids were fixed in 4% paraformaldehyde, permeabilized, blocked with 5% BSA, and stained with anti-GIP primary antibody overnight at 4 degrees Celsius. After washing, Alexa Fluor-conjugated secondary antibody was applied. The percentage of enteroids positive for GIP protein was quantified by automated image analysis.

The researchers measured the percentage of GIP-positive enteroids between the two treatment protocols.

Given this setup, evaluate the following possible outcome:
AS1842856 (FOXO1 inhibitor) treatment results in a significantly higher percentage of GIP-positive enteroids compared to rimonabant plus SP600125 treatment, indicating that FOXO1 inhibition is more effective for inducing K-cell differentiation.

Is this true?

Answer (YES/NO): NO